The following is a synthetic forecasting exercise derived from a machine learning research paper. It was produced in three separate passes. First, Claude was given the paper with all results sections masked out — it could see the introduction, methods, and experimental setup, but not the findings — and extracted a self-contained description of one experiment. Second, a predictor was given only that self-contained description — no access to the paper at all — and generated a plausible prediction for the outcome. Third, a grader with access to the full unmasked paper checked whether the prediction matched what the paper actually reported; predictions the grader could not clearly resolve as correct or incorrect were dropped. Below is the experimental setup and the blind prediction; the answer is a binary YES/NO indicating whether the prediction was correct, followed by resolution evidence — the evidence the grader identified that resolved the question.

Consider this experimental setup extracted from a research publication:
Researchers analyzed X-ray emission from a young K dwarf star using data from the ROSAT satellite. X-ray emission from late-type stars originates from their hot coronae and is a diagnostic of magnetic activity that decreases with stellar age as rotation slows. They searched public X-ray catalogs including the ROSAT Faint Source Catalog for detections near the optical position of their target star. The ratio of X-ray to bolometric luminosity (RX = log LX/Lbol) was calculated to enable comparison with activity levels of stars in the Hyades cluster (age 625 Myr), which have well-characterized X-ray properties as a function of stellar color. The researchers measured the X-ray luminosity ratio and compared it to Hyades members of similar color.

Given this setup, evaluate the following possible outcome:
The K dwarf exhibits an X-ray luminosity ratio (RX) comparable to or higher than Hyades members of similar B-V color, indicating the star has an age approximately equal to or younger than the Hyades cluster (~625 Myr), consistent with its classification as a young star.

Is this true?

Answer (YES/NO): YES